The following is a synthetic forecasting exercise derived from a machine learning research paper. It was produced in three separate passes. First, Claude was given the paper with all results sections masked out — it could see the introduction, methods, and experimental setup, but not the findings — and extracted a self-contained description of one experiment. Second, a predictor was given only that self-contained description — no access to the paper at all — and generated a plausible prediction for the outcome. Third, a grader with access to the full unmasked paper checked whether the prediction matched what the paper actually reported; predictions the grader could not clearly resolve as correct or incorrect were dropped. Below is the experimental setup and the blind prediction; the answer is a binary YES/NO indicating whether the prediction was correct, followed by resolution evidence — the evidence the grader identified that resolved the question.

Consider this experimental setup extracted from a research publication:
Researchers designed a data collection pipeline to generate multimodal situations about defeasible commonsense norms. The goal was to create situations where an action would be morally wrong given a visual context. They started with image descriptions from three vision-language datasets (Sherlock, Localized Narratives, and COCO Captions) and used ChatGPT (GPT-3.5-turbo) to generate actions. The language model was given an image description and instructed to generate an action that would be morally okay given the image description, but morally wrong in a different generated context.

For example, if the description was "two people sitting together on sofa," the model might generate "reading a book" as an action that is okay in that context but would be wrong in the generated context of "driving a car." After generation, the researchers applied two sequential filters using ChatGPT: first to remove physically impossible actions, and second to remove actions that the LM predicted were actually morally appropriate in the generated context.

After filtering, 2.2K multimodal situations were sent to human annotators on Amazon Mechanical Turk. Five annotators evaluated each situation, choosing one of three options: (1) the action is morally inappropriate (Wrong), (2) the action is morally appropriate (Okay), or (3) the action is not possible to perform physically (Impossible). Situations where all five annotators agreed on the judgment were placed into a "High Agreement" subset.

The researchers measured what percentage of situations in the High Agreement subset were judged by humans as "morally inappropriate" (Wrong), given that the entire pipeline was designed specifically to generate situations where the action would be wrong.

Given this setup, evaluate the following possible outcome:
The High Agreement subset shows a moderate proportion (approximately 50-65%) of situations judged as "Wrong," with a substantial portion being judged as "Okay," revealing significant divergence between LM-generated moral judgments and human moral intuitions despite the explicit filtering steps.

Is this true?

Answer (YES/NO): NO